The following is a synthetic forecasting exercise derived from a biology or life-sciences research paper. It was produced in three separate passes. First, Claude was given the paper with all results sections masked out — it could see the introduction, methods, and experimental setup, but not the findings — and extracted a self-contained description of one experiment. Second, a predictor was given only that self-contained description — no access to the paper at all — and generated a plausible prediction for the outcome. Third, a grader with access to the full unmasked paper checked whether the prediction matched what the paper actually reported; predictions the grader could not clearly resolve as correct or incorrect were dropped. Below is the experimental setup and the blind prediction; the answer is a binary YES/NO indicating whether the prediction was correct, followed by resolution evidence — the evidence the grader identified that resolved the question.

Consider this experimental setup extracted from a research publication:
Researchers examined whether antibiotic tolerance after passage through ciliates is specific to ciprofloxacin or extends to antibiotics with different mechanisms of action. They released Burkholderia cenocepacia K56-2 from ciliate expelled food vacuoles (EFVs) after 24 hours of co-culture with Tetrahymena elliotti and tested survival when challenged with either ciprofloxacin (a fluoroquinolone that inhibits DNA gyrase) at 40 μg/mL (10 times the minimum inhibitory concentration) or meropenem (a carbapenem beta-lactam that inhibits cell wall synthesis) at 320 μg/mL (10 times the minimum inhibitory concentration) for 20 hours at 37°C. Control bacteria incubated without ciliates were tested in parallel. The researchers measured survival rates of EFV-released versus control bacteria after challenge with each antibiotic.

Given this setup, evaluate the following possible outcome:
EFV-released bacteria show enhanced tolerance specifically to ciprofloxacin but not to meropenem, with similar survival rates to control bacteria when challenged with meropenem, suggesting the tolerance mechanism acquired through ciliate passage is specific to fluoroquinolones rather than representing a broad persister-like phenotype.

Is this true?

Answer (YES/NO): NO